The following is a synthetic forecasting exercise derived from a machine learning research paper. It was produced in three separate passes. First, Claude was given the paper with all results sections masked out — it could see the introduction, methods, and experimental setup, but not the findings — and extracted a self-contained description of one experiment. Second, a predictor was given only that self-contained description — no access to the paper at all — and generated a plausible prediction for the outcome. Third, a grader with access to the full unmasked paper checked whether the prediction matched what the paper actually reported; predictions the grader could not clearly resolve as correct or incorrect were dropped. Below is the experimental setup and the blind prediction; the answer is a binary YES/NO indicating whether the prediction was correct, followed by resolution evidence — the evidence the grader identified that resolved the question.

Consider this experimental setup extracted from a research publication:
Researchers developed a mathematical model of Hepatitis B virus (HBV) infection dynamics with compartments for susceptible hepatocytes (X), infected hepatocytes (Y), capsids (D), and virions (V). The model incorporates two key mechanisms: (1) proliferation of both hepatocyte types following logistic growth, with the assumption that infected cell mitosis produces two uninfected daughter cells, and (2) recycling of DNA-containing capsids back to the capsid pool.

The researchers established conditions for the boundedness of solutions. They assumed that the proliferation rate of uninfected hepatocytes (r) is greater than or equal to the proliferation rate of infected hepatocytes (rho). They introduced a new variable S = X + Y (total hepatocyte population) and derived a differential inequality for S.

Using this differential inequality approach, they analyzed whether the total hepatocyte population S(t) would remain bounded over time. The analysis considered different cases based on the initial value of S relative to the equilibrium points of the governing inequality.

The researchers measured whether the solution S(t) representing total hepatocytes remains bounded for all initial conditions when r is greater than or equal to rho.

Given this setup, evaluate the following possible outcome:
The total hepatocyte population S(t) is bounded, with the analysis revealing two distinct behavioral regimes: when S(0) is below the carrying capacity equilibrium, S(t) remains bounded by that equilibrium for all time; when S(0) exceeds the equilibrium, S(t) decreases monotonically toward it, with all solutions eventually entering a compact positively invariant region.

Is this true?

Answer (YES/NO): YES